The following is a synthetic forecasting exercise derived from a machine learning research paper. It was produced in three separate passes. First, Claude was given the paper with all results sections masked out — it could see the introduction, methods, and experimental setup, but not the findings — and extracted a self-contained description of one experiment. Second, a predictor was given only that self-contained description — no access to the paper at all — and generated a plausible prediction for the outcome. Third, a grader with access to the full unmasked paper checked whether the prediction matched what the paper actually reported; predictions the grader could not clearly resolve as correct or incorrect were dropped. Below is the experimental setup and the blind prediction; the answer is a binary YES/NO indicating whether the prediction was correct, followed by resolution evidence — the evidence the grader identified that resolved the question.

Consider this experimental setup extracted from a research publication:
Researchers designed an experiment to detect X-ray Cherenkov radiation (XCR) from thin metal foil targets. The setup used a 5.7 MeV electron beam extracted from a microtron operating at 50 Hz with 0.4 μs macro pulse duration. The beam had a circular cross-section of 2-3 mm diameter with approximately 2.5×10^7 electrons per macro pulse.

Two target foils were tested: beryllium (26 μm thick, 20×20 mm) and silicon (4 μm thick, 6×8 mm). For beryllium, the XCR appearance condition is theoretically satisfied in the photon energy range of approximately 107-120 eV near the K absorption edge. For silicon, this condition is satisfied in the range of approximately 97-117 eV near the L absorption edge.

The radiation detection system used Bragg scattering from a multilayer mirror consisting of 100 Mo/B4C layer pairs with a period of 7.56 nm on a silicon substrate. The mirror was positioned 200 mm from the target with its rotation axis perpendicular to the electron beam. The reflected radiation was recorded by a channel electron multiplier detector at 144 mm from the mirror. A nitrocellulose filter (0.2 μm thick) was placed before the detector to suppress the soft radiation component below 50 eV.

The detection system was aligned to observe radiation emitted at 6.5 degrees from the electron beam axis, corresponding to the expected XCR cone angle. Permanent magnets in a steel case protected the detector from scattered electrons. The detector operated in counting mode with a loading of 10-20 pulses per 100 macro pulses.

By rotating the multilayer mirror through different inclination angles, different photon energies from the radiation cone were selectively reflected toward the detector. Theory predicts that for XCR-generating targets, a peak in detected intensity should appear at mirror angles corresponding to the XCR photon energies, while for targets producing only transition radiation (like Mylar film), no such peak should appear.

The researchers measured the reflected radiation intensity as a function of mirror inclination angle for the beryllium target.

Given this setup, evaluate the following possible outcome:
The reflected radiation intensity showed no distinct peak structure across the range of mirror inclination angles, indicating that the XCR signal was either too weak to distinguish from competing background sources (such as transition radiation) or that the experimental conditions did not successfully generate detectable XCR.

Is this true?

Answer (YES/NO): NO